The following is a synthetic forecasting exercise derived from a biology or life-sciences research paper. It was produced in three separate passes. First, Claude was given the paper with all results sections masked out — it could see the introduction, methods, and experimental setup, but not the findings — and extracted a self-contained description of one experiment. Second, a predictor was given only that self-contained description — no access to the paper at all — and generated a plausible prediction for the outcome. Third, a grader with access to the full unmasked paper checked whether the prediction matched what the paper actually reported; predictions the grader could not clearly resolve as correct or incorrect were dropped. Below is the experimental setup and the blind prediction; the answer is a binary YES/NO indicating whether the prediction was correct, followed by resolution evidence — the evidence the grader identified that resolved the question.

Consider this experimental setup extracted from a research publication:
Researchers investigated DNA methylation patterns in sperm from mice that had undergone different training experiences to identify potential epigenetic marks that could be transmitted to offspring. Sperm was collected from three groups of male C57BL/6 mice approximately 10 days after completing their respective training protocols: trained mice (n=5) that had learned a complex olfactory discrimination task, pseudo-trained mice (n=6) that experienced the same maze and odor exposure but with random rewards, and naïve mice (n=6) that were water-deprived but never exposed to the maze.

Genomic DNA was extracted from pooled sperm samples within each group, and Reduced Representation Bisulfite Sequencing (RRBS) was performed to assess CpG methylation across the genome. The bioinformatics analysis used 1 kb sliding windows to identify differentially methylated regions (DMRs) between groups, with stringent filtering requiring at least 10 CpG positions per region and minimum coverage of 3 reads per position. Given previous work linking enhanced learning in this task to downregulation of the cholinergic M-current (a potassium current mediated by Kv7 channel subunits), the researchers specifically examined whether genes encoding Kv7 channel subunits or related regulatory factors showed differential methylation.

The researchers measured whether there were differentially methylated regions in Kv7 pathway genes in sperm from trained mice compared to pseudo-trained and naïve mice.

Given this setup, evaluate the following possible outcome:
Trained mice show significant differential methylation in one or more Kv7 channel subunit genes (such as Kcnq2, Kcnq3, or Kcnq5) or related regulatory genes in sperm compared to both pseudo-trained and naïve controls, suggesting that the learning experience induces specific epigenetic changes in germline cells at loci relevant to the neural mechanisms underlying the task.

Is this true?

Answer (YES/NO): NO